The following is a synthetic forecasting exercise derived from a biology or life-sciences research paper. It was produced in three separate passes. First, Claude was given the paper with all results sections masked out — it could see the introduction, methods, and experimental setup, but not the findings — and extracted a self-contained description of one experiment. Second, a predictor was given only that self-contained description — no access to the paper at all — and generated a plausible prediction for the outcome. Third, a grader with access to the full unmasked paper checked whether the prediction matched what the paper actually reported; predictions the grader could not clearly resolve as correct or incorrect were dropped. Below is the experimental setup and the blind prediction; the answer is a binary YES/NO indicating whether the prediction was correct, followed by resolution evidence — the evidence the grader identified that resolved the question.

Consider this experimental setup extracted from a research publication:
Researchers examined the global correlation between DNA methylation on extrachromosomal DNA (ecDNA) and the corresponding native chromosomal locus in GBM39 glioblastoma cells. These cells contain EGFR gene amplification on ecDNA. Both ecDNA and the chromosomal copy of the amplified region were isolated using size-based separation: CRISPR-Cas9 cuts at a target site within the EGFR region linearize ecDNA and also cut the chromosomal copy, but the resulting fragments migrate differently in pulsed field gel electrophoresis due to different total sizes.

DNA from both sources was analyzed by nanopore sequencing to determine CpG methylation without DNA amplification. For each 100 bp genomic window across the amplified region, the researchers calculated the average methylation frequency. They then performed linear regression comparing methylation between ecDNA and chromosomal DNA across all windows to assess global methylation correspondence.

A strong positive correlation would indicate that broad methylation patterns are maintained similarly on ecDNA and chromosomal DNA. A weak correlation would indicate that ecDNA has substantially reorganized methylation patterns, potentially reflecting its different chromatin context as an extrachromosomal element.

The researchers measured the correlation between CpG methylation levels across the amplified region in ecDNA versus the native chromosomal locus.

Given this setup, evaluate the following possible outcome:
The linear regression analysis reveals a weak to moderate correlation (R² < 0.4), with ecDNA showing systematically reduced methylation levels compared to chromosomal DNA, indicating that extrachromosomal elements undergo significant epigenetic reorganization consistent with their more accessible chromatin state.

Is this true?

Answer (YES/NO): NO